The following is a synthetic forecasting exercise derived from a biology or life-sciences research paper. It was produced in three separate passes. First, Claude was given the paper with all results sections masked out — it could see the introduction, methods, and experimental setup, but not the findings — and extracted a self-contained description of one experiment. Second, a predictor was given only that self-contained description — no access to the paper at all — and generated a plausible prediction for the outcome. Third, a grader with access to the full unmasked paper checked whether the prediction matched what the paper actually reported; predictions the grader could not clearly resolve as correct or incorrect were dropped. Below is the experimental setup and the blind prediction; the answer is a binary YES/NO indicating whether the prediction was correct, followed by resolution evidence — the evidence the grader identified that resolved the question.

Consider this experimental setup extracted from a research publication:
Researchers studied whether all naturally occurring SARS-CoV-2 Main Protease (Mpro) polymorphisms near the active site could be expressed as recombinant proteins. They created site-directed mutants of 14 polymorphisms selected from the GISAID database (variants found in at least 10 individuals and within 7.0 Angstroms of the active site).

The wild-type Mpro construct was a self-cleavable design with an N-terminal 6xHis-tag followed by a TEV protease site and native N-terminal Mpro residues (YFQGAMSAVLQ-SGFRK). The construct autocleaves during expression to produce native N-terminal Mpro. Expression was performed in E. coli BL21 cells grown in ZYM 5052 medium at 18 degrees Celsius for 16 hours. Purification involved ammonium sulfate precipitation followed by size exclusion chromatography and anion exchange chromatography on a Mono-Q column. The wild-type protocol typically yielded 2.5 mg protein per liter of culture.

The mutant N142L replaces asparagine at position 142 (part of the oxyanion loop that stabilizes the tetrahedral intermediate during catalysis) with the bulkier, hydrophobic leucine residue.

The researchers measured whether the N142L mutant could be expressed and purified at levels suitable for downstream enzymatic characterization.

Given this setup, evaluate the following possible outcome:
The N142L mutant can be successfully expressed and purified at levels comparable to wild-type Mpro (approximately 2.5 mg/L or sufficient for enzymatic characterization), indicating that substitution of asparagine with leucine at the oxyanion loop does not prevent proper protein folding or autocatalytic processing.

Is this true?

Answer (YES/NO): NO